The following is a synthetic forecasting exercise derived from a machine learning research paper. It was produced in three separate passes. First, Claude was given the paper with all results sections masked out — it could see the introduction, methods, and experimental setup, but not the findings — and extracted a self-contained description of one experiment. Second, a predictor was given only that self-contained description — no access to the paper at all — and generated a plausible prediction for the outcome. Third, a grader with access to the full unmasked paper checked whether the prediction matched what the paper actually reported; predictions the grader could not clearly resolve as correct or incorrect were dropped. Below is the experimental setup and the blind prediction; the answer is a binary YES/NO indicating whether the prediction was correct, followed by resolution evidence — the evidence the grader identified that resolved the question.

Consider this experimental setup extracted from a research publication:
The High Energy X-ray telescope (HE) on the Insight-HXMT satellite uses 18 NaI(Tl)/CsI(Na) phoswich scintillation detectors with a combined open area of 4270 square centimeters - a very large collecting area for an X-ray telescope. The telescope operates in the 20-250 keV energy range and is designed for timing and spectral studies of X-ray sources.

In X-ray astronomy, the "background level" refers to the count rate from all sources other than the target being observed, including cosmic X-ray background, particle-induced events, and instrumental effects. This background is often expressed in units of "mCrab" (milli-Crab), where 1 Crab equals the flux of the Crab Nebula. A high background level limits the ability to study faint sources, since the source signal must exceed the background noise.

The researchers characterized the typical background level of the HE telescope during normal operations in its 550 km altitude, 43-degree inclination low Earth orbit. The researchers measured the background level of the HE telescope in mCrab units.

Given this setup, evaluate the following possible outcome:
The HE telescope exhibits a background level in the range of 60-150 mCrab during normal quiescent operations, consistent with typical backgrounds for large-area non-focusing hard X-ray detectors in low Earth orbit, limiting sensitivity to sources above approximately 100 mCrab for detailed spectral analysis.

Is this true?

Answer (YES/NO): NO